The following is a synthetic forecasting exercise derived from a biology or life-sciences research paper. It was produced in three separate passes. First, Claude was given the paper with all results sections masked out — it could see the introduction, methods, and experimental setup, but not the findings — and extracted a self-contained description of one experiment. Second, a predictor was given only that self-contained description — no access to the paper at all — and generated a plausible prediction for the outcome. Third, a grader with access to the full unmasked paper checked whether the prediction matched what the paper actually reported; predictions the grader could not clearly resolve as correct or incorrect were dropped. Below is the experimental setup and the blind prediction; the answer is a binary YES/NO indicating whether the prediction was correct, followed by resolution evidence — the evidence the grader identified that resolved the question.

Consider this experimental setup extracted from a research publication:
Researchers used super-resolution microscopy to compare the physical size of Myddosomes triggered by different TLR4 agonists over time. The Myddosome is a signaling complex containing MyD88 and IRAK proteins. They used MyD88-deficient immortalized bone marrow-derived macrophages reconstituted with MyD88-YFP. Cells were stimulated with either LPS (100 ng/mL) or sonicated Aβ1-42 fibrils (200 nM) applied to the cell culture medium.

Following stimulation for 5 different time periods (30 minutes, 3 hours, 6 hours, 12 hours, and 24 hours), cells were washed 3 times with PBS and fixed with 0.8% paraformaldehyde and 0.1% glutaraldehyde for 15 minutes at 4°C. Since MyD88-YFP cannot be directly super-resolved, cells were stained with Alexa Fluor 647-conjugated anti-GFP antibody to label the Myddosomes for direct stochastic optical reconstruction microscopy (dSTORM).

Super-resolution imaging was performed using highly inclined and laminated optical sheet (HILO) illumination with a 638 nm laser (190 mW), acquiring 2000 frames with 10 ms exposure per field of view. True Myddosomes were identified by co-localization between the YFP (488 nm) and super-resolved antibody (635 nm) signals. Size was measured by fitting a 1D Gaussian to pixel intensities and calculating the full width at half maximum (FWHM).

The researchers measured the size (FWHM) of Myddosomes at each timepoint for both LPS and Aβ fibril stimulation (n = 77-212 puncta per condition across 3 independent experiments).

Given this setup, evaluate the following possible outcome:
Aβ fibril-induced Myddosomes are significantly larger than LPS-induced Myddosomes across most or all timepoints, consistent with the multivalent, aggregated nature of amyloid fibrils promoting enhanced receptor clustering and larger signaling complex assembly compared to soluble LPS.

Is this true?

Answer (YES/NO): YES